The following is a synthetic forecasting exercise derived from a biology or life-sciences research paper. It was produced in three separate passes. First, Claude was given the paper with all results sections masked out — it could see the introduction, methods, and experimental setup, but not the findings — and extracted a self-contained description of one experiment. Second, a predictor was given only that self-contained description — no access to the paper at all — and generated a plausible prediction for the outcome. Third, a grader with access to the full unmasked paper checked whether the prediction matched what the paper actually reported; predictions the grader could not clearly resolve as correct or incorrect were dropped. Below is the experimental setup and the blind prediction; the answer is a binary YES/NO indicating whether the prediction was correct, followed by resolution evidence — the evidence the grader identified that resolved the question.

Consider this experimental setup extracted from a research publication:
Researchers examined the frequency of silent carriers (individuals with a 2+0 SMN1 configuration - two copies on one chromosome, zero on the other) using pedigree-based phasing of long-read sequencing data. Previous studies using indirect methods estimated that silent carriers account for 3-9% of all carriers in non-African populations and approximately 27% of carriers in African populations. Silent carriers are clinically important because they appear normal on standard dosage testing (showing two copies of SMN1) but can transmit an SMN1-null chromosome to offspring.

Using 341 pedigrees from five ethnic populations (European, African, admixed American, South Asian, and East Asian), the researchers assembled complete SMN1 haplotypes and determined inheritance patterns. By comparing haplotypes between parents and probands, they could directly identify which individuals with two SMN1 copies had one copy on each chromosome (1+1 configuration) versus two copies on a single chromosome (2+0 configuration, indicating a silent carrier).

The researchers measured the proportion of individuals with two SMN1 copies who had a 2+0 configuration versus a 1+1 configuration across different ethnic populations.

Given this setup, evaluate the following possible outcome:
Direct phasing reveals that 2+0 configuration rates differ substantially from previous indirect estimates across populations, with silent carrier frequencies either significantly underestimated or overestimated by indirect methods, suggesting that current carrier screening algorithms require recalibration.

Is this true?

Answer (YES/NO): NO